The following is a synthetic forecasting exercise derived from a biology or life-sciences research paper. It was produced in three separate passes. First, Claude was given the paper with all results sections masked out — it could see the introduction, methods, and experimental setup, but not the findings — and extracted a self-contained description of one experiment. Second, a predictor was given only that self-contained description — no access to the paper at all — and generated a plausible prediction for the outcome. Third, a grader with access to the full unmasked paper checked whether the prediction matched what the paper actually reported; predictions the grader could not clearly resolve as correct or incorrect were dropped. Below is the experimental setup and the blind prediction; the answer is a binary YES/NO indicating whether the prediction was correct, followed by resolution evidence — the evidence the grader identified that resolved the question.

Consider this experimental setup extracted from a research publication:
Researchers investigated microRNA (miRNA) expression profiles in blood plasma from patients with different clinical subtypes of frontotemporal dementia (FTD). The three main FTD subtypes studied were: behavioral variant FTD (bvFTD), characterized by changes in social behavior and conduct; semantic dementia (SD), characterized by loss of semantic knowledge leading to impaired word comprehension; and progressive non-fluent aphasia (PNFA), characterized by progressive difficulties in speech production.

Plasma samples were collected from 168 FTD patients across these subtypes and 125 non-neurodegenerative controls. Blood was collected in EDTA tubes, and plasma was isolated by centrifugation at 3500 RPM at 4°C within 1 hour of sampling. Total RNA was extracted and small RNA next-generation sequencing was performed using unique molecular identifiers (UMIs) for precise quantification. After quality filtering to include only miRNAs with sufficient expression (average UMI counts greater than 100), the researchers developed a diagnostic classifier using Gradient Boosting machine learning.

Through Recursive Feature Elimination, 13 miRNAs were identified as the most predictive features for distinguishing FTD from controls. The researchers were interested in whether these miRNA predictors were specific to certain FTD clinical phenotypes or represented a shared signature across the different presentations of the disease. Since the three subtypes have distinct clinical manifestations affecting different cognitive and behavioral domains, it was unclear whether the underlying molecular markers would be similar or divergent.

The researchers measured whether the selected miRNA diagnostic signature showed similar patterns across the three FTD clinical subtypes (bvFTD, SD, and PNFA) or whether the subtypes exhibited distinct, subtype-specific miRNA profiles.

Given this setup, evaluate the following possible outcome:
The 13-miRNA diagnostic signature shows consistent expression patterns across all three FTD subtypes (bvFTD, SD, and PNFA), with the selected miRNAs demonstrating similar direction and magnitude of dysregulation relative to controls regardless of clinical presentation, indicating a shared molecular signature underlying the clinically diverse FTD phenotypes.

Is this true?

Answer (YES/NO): NO